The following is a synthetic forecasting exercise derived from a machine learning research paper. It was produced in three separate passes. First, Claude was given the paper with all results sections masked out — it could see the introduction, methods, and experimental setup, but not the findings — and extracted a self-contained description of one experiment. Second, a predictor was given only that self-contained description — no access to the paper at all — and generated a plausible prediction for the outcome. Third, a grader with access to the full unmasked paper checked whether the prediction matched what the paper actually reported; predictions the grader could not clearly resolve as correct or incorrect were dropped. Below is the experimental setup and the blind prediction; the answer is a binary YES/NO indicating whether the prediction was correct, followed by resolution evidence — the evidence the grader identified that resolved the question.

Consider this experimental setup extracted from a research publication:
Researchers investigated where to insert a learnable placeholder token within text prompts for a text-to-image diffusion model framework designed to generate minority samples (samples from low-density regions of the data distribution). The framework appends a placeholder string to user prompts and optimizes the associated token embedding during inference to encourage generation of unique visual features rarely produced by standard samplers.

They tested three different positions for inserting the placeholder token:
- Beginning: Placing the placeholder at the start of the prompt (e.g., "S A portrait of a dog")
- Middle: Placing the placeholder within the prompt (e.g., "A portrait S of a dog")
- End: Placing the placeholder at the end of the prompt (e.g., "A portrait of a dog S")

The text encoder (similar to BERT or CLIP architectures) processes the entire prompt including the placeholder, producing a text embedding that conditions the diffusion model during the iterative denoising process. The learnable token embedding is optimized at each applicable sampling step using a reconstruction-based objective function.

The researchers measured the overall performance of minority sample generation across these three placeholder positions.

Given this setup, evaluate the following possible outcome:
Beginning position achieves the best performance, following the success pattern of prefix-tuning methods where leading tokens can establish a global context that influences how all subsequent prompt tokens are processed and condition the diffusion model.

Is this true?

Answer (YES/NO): NO